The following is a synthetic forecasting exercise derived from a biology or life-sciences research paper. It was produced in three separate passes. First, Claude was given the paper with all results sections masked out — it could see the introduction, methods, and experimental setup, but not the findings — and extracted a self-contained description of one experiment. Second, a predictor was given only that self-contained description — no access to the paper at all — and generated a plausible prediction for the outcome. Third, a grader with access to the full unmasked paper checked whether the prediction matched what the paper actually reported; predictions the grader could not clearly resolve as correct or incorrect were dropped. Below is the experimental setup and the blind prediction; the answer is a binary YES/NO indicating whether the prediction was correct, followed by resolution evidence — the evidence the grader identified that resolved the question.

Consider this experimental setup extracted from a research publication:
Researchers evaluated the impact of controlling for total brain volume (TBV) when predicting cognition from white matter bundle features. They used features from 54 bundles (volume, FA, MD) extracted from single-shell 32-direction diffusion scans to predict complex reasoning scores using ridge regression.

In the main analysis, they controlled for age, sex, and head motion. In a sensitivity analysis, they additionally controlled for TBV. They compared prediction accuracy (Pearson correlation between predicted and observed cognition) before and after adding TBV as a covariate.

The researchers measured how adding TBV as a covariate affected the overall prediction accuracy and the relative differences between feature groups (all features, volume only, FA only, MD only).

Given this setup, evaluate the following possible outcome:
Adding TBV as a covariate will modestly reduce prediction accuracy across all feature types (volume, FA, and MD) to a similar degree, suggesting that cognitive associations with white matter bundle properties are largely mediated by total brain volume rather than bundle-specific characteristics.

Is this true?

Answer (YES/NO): NO